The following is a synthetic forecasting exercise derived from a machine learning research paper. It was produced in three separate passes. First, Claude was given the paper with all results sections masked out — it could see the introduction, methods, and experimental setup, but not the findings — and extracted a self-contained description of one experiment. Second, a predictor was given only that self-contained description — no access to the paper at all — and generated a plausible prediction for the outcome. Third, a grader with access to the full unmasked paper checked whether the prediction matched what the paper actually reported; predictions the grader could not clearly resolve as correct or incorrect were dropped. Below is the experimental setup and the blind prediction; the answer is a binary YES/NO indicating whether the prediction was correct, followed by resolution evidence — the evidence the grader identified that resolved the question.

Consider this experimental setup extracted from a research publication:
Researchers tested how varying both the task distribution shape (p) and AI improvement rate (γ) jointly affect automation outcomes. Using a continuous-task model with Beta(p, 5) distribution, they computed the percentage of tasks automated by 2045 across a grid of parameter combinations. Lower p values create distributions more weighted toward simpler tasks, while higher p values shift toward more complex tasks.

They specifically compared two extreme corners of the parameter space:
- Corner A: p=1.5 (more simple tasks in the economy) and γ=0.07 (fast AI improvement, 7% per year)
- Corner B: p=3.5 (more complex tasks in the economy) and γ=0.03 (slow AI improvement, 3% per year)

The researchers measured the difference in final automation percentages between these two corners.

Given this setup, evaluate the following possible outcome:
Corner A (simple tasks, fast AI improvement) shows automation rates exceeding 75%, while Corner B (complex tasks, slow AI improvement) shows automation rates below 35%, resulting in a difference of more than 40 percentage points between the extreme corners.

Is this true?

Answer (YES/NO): NO